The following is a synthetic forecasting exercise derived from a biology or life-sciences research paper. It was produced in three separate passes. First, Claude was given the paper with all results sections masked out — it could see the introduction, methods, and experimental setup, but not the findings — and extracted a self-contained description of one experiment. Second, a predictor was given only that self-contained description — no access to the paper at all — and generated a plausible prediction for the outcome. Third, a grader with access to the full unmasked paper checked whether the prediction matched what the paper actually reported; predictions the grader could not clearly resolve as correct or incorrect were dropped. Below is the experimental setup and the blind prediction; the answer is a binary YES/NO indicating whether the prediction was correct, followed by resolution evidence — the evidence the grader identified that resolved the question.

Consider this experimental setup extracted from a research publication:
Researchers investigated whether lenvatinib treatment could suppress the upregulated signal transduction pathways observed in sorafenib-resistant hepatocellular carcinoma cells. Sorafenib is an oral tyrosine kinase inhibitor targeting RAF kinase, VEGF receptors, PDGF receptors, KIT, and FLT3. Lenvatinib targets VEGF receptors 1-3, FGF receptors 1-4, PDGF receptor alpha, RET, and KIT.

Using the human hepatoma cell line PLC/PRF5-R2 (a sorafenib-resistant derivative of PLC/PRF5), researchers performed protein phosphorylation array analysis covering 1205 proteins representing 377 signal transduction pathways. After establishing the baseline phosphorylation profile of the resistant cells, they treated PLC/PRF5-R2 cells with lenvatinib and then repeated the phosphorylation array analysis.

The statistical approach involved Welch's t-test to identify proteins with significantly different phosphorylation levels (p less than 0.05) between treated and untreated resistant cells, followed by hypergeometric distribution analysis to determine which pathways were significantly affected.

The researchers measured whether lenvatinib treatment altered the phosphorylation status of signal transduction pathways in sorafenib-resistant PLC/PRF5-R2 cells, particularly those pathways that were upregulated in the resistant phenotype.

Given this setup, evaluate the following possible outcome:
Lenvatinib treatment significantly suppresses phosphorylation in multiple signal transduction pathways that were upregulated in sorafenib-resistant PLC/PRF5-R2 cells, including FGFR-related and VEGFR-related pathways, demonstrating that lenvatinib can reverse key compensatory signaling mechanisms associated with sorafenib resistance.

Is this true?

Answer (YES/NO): NO